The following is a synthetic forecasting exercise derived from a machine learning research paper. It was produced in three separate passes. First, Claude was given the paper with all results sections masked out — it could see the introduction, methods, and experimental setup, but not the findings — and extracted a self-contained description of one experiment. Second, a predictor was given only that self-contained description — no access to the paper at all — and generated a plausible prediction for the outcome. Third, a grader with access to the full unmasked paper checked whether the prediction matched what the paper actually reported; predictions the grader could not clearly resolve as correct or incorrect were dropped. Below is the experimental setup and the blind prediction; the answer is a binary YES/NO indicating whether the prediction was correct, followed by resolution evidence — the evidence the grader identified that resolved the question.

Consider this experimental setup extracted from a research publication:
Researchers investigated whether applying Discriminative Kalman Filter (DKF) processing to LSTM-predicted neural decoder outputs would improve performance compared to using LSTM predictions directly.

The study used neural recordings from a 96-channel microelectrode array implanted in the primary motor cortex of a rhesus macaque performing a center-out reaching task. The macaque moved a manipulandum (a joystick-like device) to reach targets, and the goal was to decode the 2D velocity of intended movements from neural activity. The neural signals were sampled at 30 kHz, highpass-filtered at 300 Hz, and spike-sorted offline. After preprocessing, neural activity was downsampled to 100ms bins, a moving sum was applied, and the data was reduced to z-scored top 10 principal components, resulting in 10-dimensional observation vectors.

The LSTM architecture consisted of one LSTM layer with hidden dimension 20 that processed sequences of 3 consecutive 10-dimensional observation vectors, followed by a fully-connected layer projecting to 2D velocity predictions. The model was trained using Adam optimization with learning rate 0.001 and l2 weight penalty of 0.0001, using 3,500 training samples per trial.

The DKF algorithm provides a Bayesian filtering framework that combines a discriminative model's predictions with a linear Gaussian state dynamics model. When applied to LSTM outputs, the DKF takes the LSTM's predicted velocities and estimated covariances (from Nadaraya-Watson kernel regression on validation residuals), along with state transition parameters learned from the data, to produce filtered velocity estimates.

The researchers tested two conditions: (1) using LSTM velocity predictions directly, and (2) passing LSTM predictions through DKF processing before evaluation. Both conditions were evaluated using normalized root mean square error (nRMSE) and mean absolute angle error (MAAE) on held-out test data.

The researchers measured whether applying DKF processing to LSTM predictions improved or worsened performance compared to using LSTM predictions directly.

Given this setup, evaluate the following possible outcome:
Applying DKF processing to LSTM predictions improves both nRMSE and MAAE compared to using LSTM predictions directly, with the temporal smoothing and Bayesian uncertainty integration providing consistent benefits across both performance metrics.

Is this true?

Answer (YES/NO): NO